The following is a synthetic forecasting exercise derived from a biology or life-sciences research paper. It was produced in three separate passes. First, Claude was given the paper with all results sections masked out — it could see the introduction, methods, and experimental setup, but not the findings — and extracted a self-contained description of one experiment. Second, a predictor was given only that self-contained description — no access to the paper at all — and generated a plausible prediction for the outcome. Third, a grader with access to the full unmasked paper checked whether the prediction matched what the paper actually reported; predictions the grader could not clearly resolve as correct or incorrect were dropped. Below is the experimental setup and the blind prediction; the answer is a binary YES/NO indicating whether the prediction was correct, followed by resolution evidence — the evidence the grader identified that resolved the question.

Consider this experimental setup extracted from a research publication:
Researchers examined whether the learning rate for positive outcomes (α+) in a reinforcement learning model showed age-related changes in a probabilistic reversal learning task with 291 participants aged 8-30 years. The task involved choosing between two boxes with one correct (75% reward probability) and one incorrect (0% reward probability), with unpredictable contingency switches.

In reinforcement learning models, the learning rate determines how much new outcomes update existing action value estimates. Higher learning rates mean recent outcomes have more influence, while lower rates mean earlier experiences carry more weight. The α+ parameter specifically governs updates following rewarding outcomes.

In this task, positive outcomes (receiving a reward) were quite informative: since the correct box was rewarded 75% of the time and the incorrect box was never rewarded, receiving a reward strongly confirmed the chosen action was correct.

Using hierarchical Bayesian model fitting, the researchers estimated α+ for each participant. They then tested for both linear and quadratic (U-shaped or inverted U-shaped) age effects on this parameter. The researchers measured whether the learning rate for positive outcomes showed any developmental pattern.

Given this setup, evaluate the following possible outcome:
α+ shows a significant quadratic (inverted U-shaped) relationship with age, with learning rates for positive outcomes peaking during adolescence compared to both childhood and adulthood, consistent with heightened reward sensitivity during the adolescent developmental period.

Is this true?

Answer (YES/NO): NO